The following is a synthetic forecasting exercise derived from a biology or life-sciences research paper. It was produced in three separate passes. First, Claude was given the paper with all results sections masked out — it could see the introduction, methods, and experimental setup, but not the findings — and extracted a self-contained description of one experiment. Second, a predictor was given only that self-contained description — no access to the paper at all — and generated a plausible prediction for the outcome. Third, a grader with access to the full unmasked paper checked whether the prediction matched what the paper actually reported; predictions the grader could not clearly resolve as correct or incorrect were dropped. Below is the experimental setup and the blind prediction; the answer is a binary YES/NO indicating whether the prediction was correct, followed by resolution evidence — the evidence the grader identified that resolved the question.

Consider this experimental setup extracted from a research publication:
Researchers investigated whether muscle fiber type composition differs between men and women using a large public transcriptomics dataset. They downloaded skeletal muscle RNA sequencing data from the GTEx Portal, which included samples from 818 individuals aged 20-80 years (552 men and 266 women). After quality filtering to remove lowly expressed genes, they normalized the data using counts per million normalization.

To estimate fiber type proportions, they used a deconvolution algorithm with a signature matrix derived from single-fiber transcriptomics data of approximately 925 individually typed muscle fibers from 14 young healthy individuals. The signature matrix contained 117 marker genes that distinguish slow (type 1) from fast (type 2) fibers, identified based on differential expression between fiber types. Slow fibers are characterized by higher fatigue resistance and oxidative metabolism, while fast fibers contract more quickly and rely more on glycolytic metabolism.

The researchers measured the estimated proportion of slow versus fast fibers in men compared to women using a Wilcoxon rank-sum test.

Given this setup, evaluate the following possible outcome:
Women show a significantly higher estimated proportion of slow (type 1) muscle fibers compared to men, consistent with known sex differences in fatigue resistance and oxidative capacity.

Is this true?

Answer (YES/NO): YES